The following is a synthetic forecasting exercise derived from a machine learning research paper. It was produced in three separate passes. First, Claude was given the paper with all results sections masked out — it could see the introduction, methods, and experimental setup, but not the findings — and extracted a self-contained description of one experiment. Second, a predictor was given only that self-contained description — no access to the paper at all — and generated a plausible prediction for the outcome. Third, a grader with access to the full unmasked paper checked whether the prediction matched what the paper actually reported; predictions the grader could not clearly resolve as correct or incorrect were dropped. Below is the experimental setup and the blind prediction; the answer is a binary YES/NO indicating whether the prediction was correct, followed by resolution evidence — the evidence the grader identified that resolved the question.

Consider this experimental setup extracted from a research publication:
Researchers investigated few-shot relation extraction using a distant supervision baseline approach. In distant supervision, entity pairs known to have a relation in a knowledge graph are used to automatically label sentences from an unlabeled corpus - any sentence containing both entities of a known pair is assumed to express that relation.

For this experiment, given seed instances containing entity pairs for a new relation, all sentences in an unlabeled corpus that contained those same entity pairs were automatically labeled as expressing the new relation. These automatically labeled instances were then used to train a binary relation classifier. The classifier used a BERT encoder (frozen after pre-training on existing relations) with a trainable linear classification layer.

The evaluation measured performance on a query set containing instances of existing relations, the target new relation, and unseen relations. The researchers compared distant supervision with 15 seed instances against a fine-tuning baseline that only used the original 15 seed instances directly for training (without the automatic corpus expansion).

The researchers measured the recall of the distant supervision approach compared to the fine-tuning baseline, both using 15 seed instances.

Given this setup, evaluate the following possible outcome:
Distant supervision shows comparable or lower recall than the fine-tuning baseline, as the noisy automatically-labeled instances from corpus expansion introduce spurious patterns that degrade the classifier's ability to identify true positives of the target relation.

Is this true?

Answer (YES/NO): NO